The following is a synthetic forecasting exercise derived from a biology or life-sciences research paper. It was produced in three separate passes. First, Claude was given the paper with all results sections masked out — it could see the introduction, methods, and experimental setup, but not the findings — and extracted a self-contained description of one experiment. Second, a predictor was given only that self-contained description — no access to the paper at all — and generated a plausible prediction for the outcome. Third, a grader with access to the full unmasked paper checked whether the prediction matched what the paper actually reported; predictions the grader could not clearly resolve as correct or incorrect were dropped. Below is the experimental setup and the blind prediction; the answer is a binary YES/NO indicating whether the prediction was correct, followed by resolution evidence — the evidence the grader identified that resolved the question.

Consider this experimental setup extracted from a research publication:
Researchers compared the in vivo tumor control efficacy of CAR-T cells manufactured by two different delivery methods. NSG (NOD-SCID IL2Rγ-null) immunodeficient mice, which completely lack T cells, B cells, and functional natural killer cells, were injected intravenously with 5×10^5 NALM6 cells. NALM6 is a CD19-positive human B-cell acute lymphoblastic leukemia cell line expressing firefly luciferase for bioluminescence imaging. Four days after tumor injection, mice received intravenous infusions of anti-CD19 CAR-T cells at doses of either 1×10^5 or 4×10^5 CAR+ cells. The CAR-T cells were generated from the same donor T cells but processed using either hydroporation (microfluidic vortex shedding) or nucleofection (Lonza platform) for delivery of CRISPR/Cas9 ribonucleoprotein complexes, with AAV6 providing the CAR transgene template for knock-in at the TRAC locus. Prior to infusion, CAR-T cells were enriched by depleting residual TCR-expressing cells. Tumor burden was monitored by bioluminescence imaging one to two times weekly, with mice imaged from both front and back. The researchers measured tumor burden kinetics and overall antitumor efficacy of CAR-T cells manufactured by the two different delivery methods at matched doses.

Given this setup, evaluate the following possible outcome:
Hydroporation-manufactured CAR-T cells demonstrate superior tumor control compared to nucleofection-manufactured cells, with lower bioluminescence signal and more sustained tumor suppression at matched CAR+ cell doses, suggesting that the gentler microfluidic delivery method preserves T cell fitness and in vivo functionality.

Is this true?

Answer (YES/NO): NO